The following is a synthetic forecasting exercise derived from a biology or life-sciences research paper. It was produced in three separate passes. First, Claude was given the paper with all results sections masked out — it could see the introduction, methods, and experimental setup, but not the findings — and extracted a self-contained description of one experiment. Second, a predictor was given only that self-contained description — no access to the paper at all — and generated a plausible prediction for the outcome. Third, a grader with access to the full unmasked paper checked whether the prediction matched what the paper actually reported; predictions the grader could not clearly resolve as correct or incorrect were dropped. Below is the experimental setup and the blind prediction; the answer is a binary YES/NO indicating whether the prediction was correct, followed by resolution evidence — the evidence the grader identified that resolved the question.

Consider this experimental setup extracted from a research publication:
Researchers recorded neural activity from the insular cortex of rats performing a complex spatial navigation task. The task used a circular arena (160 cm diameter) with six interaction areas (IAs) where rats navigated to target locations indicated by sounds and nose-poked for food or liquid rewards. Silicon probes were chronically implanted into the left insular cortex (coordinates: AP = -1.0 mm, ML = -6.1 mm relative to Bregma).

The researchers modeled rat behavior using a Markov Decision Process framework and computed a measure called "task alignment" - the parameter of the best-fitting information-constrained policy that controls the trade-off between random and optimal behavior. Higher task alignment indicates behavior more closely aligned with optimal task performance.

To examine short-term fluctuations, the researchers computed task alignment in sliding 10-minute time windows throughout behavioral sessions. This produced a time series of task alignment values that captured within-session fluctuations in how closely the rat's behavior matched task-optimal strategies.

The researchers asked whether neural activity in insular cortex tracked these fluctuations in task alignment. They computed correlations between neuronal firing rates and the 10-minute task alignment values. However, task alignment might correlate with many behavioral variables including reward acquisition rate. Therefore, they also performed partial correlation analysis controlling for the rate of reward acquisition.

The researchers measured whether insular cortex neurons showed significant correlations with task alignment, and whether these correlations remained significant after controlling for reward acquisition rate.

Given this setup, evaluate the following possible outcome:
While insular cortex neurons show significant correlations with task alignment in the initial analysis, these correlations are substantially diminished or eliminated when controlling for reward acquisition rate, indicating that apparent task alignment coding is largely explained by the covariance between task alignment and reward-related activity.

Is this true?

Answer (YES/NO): NO